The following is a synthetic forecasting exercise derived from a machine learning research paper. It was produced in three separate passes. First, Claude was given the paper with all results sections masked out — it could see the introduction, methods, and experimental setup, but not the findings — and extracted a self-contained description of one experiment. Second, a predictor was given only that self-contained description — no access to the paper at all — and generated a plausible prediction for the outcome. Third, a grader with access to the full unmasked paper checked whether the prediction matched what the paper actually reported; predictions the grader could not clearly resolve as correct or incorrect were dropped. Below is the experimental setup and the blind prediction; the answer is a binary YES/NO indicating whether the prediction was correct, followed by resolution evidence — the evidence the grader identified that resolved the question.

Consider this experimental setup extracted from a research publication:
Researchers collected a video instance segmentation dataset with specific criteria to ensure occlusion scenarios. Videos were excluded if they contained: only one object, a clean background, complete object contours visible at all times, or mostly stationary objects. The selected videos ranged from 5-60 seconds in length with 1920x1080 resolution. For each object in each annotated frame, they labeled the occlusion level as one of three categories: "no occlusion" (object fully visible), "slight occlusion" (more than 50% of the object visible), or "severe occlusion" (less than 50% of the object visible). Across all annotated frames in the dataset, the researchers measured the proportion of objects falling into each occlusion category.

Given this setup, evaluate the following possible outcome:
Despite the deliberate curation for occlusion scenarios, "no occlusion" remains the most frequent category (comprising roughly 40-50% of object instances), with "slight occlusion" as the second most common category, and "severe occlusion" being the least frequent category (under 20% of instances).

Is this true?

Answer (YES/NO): NO